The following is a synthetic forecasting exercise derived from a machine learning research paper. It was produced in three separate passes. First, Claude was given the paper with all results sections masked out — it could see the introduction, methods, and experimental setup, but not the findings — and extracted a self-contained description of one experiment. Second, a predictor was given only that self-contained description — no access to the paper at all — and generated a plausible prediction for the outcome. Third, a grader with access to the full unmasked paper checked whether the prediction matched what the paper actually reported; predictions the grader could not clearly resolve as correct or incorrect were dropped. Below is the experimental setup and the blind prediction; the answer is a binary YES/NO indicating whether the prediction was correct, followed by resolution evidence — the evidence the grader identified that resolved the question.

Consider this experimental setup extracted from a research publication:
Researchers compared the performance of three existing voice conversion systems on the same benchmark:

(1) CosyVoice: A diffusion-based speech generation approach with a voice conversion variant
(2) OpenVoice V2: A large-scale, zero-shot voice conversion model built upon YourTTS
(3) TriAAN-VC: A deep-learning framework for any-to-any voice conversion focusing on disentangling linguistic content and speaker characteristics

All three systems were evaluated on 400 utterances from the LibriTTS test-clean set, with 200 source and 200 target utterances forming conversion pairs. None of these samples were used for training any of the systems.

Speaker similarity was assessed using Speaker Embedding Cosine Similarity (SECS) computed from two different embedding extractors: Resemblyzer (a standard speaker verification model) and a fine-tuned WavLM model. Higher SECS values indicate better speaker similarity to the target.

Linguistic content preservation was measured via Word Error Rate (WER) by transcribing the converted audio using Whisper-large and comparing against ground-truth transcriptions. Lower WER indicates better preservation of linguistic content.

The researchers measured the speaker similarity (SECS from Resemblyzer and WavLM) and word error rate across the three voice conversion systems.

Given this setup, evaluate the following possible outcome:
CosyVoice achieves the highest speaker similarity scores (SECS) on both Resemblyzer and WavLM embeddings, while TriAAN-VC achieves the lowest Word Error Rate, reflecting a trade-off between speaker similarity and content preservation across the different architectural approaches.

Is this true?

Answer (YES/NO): NO